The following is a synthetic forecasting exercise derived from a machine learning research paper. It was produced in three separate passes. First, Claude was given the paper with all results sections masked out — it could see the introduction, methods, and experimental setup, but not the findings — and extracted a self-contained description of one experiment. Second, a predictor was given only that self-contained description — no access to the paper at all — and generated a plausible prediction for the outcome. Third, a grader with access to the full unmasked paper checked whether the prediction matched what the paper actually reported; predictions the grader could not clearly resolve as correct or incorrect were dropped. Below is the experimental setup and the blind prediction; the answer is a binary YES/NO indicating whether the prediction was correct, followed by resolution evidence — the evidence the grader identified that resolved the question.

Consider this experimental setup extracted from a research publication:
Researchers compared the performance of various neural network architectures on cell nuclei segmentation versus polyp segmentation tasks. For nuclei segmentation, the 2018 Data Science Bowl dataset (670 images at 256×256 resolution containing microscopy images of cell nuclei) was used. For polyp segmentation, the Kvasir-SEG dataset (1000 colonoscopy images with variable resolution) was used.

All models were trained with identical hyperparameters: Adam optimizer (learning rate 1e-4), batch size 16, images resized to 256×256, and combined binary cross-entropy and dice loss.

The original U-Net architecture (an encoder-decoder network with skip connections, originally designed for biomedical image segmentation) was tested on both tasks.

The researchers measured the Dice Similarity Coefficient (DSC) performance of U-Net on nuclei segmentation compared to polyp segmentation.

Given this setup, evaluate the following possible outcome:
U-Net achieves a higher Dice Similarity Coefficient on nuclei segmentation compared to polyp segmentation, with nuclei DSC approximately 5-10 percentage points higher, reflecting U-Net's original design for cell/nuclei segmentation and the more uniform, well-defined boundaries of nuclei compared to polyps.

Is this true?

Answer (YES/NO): YES